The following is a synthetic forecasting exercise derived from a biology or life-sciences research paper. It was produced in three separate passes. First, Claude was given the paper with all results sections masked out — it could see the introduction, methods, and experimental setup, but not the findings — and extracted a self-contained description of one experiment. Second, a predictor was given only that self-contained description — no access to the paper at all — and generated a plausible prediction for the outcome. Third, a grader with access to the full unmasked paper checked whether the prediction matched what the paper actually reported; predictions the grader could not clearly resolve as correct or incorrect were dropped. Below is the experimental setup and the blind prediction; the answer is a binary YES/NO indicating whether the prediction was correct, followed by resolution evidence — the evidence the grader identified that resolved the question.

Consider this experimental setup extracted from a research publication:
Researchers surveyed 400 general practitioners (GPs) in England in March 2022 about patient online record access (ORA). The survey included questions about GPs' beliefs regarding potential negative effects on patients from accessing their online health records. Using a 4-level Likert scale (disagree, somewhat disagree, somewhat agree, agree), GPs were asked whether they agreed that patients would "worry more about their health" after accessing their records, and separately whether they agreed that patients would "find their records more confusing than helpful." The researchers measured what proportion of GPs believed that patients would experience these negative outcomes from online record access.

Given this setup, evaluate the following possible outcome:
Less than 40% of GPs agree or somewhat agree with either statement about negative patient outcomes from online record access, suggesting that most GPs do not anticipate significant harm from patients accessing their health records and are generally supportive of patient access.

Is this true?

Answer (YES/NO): NO